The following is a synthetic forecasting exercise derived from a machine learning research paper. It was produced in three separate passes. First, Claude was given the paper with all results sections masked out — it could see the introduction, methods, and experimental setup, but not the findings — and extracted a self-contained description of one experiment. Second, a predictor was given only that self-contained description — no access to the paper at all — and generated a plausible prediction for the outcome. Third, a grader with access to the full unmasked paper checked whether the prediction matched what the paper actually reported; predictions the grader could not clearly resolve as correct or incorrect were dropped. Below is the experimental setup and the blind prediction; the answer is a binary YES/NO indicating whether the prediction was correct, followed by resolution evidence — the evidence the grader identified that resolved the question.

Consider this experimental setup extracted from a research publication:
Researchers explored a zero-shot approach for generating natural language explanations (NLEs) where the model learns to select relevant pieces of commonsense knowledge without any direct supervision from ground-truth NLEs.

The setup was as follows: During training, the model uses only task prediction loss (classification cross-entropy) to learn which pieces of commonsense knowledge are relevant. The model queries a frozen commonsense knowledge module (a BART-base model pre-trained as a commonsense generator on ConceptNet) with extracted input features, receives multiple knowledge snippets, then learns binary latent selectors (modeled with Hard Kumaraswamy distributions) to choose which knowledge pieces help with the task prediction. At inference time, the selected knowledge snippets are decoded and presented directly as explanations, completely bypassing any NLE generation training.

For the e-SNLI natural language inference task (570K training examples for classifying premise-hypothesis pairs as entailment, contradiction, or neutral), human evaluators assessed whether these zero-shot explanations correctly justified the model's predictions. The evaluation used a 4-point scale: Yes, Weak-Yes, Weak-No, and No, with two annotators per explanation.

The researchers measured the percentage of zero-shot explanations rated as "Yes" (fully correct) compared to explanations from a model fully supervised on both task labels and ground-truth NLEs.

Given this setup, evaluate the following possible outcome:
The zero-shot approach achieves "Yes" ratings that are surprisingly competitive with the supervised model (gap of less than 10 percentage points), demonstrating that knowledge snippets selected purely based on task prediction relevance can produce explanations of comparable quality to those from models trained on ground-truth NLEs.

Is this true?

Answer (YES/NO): YES